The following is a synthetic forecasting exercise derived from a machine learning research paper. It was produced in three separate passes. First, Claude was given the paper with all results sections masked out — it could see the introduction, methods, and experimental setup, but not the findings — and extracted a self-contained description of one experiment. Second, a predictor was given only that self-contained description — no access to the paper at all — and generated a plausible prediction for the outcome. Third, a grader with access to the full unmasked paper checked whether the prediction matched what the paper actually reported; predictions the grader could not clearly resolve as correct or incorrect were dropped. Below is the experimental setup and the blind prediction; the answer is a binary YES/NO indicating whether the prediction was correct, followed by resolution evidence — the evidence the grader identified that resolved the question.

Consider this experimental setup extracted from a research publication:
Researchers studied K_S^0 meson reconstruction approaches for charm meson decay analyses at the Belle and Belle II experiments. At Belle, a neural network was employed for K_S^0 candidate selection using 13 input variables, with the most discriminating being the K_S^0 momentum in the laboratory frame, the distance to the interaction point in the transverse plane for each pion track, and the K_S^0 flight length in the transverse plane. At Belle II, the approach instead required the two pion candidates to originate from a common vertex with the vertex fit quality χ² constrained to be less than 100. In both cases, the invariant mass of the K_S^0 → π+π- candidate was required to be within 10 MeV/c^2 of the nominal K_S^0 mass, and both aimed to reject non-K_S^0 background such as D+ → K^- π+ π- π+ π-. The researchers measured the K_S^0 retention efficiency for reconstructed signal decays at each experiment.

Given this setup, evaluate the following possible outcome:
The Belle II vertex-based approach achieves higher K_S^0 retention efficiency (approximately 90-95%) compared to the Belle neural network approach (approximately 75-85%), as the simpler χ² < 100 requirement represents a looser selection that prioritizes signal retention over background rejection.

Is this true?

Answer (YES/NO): NO